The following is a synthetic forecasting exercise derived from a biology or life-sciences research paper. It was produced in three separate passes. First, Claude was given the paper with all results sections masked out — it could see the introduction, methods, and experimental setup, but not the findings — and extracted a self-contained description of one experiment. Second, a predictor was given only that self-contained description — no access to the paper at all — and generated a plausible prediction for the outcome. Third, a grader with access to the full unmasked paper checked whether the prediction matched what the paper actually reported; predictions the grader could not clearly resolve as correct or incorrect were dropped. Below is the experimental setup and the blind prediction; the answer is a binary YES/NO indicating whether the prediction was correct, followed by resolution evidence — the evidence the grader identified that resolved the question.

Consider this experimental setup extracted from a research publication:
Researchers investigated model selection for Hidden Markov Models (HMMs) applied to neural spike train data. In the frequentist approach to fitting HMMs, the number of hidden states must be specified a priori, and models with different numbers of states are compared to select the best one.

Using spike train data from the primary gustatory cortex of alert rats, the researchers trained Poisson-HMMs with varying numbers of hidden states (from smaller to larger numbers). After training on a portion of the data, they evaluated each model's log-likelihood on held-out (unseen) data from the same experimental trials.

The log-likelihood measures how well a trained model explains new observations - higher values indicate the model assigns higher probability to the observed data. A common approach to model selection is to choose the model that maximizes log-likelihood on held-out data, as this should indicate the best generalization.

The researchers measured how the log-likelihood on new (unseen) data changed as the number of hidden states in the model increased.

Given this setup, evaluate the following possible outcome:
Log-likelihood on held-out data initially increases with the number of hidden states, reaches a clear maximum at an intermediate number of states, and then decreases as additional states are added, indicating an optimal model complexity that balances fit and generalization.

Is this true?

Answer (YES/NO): NO